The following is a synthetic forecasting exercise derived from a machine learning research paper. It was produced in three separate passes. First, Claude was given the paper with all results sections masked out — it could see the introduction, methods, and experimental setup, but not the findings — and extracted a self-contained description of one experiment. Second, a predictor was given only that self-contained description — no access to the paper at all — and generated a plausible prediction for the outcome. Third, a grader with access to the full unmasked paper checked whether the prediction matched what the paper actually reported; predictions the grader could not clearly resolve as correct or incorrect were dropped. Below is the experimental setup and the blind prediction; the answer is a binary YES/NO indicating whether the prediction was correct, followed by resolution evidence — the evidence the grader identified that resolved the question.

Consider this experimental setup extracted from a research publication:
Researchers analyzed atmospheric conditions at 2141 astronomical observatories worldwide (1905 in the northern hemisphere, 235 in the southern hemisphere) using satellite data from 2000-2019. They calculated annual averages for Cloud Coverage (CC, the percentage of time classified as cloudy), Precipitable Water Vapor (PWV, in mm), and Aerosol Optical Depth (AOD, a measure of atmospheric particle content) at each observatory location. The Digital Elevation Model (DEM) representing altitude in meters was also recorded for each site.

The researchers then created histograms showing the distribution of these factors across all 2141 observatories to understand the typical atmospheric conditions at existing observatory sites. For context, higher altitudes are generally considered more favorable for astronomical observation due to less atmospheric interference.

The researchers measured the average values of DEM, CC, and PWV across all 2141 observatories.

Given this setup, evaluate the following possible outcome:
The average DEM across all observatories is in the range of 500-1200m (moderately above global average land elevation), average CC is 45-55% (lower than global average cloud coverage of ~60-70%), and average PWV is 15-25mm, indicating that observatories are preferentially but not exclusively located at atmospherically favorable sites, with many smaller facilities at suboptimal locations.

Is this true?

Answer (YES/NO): NO